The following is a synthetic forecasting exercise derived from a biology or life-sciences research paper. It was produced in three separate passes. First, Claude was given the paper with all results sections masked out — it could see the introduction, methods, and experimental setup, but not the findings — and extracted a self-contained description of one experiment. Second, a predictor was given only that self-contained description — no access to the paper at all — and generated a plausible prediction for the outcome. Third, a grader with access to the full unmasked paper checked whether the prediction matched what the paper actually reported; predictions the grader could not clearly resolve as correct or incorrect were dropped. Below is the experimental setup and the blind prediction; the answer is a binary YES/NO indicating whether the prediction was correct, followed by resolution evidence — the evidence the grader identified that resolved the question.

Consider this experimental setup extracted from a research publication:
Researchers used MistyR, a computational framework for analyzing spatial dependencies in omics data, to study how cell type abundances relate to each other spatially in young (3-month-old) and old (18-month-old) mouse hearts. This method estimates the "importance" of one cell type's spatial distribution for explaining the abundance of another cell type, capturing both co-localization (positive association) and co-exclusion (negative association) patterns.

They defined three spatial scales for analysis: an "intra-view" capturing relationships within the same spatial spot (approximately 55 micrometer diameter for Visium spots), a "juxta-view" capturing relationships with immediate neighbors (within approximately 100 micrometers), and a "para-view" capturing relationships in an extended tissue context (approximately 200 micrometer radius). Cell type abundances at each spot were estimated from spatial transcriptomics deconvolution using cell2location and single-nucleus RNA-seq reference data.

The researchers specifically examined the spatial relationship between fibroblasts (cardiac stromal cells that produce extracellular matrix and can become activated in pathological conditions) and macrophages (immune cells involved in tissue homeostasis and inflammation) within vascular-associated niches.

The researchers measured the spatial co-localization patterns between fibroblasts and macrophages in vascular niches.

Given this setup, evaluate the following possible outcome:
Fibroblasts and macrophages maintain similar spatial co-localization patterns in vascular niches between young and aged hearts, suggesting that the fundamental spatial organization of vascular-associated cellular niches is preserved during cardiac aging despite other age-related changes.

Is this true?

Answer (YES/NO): NO